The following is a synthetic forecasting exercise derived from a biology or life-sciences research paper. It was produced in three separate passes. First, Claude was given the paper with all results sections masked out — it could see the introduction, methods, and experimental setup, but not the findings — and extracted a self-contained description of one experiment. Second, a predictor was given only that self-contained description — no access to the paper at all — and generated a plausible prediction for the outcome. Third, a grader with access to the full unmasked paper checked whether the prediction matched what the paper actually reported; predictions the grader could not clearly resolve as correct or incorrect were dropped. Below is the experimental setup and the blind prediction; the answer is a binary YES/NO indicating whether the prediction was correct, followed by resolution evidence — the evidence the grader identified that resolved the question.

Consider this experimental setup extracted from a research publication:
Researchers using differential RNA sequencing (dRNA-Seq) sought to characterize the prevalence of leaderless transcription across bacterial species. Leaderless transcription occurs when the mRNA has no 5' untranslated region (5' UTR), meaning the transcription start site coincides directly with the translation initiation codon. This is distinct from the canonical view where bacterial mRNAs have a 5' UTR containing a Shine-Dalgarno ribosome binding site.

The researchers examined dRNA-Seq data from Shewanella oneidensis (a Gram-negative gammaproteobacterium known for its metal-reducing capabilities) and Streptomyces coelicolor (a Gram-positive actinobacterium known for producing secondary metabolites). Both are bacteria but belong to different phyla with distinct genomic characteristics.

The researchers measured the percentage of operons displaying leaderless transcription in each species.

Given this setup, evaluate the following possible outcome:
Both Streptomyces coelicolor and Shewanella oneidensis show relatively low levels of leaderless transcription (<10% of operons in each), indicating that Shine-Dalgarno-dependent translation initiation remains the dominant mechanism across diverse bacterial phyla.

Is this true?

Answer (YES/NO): NO